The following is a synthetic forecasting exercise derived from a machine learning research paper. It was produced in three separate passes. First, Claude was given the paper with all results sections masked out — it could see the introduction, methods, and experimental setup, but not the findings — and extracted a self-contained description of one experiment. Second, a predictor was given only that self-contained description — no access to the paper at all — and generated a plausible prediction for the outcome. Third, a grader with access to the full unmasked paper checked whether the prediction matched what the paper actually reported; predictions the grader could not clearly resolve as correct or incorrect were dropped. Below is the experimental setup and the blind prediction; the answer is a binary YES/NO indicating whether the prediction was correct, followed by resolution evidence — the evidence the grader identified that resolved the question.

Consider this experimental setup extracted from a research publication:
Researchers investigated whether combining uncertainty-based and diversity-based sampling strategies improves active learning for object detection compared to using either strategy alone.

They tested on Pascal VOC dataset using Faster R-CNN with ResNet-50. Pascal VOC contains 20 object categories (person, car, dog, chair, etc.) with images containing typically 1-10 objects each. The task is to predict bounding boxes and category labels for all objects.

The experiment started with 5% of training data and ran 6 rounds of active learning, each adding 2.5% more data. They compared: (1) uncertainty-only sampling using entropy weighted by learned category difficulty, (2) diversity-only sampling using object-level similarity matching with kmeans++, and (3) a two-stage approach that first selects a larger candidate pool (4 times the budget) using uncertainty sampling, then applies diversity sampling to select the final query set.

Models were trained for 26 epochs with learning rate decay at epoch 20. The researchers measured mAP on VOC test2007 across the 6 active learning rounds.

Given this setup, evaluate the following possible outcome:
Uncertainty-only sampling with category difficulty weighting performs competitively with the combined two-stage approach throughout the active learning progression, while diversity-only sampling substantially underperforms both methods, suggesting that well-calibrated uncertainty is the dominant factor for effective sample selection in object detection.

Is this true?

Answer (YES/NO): NO